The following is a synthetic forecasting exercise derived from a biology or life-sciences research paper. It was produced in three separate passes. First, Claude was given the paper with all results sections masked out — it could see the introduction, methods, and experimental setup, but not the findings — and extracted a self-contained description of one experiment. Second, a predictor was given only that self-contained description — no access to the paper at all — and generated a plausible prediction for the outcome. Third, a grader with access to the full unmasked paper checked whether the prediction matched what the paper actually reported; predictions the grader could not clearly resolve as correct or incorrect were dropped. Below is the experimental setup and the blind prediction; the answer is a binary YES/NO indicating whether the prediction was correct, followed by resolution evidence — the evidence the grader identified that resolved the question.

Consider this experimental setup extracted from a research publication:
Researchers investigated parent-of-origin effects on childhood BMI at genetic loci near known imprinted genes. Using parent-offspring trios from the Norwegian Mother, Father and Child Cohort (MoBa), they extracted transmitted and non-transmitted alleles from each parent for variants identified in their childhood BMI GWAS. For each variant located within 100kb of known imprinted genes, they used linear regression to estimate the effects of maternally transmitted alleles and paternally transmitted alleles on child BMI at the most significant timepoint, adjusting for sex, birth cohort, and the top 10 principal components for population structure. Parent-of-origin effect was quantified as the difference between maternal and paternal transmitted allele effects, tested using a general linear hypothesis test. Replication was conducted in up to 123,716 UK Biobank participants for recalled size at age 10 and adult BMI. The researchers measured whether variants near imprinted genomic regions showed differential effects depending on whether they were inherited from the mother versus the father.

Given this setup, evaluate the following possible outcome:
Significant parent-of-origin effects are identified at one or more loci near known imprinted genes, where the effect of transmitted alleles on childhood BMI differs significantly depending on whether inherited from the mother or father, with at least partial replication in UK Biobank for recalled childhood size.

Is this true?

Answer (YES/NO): YES